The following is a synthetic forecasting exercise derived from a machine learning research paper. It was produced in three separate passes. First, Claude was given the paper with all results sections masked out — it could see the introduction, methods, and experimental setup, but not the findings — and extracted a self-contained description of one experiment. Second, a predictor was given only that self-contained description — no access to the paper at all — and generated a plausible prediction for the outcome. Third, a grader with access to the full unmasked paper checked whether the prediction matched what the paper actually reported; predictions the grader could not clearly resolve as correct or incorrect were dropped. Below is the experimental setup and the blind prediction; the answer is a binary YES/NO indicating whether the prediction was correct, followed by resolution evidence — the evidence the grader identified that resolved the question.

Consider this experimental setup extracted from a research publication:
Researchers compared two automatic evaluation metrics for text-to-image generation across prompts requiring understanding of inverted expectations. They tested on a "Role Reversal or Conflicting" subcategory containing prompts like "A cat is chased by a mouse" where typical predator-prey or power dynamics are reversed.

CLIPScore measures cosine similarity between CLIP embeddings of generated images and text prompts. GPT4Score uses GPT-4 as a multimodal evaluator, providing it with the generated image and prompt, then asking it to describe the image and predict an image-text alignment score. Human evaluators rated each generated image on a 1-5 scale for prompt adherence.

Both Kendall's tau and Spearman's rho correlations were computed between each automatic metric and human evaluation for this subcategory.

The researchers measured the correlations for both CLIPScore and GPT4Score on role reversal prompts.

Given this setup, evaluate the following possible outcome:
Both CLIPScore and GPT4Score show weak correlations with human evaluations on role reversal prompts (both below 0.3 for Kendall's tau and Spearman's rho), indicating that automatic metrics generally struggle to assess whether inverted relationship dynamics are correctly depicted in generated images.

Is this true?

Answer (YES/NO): NO